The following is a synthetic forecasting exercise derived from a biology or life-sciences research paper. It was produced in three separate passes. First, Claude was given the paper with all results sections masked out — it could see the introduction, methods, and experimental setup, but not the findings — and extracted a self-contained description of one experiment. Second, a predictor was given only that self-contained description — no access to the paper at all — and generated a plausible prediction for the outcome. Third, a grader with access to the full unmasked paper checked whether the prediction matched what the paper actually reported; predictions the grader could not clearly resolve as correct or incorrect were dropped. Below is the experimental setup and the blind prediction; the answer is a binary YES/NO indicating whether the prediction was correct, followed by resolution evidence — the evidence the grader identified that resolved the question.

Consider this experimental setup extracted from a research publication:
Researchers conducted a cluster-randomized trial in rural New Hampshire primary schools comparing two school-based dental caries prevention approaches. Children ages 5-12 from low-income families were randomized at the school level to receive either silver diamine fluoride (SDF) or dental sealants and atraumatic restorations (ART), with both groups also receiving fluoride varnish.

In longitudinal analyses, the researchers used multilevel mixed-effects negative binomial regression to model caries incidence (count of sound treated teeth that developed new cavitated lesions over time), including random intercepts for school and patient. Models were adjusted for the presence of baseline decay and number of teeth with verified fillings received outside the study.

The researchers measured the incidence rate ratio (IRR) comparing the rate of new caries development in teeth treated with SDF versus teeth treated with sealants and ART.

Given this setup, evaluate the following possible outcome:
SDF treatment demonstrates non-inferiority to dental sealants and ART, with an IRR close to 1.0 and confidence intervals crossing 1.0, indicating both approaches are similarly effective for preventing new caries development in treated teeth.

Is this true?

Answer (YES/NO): YES